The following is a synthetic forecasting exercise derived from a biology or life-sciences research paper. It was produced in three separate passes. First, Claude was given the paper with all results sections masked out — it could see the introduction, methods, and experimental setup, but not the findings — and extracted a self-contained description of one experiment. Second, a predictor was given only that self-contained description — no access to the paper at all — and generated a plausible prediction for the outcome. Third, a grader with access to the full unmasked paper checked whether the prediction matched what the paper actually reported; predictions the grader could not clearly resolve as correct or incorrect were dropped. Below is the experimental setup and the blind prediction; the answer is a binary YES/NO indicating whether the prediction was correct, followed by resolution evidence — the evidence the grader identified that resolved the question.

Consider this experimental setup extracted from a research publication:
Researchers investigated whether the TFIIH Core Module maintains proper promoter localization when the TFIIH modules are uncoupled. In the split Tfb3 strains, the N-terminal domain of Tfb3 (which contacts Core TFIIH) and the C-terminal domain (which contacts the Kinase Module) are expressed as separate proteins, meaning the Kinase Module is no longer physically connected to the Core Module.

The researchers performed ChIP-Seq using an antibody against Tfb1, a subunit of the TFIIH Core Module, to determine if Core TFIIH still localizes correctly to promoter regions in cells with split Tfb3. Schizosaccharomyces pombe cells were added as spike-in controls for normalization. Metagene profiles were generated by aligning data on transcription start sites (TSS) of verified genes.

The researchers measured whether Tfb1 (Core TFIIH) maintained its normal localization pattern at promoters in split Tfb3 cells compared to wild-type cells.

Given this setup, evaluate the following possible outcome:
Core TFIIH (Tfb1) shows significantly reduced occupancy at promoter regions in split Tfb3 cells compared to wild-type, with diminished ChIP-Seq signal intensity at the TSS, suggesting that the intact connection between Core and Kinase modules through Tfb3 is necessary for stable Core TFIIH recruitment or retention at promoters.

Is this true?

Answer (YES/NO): NO